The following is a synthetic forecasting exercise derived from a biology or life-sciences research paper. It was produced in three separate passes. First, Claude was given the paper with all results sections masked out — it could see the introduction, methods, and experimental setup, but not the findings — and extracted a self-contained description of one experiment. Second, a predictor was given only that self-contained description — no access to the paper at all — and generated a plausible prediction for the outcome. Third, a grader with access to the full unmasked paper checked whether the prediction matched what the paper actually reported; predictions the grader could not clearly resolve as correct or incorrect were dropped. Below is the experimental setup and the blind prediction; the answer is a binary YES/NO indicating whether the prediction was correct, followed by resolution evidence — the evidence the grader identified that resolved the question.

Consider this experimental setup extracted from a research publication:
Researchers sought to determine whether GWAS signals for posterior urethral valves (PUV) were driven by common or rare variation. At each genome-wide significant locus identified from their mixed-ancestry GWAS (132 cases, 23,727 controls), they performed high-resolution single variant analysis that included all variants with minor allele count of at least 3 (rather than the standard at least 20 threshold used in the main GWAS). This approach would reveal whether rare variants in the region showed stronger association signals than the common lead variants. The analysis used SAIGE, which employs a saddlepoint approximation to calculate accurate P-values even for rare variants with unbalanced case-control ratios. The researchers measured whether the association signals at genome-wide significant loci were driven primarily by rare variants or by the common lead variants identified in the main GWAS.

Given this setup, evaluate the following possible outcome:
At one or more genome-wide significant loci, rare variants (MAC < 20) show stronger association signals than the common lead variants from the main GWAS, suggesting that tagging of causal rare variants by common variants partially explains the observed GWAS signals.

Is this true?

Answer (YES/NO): NO